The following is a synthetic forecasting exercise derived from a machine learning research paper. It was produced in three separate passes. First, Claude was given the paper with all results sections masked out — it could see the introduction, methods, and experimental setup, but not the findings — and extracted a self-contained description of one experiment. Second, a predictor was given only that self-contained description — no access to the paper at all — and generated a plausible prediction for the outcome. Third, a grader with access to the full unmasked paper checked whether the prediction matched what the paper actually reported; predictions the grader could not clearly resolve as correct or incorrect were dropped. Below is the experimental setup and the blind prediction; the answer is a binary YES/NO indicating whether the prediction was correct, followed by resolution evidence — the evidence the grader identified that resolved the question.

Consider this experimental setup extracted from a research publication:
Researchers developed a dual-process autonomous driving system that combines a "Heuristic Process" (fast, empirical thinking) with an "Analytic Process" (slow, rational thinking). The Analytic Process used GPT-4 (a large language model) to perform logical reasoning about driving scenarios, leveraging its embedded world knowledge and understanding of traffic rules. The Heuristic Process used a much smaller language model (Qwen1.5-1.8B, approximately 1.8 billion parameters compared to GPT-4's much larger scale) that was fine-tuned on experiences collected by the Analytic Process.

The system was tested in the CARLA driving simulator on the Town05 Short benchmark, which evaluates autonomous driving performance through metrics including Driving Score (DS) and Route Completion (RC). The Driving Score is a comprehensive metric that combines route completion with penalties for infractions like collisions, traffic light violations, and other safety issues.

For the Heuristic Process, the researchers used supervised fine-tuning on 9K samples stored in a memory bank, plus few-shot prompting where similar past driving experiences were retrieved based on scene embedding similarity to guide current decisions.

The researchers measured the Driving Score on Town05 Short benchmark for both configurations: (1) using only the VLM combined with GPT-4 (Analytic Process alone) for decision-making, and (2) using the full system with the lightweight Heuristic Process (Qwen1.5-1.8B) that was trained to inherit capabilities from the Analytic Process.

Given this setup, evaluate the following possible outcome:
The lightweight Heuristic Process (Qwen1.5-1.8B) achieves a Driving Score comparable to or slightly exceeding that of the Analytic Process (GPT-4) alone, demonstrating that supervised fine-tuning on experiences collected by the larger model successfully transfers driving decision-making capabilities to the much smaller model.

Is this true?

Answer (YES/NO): YES